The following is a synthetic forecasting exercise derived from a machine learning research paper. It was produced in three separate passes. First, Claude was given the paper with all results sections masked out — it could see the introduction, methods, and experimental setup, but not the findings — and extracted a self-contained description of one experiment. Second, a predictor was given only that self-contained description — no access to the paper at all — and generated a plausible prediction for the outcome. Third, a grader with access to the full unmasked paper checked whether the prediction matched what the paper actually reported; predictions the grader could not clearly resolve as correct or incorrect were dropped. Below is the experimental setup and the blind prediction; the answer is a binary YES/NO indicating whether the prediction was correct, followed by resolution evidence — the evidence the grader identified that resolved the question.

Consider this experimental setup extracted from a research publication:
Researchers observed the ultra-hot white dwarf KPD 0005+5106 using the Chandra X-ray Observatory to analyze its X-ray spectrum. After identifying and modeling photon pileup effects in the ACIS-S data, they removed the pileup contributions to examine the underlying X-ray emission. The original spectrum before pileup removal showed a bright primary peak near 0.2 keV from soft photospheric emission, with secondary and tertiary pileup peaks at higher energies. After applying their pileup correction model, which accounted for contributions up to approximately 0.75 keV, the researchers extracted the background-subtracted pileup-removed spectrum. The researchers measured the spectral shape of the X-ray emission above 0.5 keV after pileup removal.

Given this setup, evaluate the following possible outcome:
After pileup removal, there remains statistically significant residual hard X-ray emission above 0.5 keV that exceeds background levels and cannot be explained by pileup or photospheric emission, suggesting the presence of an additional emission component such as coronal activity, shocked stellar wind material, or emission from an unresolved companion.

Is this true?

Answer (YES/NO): YES